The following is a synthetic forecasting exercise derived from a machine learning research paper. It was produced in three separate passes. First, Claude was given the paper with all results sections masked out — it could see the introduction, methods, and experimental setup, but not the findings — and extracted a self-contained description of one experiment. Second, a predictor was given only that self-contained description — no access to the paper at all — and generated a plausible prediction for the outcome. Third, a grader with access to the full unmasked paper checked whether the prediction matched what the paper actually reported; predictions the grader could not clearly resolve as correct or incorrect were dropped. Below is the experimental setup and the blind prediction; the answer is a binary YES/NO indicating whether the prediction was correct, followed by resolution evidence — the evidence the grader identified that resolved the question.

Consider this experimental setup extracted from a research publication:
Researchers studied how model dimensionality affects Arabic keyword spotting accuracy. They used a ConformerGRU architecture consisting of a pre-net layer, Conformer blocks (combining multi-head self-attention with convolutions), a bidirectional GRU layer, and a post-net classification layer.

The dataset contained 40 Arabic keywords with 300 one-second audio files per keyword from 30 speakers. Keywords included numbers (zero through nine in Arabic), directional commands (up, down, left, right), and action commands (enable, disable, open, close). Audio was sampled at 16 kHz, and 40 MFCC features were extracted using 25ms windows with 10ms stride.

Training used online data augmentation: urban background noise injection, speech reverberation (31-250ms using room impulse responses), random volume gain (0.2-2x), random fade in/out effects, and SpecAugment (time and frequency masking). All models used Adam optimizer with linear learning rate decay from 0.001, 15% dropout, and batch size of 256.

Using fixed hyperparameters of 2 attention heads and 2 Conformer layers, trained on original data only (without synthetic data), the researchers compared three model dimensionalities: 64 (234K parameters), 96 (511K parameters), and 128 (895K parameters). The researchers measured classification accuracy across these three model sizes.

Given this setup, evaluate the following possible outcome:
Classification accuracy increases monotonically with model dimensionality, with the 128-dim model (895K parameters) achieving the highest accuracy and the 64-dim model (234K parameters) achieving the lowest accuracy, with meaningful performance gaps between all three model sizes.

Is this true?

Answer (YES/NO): YES